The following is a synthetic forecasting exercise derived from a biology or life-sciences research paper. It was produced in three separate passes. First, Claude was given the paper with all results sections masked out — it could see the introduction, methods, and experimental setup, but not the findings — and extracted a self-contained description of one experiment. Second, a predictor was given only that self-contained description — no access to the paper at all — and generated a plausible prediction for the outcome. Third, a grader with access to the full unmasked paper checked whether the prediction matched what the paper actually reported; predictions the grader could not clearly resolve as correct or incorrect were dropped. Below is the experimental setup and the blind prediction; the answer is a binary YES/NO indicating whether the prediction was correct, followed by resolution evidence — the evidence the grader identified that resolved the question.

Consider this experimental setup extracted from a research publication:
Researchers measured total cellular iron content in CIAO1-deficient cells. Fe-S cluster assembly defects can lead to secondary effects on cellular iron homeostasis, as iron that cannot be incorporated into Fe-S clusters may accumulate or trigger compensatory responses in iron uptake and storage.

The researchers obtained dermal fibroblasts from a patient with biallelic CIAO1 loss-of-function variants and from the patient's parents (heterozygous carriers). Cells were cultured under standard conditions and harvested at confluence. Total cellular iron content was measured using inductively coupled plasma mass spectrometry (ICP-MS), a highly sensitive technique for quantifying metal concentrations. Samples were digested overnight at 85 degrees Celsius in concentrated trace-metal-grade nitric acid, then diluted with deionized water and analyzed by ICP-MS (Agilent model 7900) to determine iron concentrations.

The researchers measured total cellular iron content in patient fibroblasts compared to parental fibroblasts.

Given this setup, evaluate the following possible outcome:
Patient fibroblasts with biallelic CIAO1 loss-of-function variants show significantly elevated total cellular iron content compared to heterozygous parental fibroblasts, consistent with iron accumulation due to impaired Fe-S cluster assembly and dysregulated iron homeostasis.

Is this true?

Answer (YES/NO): NO